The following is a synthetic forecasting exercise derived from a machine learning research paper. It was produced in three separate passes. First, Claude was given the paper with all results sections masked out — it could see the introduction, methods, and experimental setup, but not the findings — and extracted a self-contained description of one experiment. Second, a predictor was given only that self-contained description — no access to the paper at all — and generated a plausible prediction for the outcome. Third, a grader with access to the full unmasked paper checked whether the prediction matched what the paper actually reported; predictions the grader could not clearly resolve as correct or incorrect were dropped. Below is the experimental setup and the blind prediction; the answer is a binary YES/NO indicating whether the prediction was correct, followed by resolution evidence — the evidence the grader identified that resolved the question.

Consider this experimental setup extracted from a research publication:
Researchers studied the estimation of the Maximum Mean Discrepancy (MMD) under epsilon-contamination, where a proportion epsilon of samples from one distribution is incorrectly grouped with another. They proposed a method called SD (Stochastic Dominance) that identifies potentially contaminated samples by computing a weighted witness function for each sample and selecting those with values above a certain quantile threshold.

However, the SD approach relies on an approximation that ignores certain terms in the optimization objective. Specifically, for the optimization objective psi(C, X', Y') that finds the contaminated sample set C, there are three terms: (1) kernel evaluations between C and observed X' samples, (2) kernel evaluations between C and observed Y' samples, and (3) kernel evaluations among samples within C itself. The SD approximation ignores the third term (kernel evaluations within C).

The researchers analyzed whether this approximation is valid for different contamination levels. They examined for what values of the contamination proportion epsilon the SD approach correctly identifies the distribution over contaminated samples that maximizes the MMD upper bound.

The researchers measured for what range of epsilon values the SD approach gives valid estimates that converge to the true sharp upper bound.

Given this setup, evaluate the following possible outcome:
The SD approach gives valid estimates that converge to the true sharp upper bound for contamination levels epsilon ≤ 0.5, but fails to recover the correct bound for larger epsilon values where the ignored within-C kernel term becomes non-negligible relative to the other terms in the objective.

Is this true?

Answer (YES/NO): NO